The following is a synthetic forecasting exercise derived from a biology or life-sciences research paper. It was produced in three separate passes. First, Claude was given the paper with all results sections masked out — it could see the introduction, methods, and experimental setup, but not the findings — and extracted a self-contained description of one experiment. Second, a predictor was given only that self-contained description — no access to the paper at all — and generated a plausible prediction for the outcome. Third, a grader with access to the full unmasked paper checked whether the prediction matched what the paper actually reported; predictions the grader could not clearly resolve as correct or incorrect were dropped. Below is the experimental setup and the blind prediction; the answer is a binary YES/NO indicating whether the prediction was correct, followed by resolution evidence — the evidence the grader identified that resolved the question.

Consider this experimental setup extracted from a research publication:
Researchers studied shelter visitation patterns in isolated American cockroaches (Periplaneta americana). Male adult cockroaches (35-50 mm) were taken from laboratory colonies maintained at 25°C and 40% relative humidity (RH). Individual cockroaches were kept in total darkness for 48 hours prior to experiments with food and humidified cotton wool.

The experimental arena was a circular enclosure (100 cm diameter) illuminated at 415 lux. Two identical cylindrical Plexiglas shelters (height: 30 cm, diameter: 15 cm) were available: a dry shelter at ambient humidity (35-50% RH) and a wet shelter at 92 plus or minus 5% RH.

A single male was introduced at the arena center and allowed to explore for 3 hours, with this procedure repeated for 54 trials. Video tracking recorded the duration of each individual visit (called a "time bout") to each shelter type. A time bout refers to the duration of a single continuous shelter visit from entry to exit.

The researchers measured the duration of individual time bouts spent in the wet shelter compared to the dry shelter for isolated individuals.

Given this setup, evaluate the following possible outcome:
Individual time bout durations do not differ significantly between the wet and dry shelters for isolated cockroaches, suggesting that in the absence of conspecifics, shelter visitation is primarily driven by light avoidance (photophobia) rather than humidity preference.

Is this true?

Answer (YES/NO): NO